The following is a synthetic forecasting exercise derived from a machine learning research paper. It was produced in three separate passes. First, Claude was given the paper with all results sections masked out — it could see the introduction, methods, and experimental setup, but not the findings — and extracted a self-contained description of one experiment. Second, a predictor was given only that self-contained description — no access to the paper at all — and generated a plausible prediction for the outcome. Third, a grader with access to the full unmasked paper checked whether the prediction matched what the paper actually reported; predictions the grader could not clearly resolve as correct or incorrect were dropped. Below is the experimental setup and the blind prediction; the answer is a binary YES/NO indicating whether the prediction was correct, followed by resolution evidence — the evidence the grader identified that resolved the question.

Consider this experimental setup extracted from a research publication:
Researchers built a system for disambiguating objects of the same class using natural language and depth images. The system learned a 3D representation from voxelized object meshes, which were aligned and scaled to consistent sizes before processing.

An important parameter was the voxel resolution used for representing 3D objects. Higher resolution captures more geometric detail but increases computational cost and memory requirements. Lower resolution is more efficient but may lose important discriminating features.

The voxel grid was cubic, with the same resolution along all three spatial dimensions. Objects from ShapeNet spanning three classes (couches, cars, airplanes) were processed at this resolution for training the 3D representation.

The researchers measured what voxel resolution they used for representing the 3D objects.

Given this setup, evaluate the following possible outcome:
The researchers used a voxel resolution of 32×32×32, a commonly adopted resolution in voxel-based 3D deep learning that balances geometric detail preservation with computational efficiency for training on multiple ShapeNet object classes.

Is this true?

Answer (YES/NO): NO